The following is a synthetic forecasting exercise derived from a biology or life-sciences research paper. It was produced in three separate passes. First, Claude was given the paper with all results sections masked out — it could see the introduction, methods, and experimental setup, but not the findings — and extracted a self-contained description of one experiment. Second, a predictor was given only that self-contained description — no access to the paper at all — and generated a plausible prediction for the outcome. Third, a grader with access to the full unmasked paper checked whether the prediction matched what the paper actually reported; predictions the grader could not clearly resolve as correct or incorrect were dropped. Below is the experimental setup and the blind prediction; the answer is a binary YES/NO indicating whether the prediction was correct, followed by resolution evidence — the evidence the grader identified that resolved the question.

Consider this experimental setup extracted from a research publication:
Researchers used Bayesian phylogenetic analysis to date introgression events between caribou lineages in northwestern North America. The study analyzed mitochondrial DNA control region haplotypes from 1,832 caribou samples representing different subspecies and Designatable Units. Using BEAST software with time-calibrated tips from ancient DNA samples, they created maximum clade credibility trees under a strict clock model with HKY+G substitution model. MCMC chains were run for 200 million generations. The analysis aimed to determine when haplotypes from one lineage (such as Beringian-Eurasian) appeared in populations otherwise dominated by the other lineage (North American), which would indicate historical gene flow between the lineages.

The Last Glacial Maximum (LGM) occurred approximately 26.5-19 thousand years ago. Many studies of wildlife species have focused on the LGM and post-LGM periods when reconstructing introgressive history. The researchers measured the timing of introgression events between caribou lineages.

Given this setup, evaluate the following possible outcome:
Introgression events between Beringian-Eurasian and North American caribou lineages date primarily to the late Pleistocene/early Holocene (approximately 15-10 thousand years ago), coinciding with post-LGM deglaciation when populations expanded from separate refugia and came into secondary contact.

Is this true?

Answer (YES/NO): NO